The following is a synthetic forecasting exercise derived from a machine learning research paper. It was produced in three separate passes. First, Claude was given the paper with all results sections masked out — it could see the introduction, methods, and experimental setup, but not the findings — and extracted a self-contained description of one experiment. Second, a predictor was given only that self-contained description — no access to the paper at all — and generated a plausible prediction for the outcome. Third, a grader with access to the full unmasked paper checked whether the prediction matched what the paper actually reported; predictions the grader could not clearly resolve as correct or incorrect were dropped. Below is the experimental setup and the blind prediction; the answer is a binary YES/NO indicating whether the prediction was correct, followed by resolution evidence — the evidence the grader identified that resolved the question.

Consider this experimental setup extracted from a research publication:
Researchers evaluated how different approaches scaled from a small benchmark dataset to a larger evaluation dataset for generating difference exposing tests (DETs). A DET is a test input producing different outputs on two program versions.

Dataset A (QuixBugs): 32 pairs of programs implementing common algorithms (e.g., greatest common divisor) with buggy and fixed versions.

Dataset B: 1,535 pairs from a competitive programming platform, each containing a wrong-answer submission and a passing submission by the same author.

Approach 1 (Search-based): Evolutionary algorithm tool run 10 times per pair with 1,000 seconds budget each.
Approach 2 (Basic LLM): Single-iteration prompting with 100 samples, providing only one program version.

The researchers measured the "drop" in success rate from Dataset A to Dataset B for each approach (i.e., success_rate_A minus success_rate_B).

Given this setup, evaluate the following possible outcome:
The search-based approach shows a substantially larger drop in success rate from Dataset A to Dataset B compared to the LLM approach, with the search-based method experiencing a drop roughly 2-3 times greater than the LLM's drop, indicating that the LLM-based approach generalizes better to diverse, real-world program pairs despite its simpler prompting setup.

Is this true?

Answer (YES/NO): NO